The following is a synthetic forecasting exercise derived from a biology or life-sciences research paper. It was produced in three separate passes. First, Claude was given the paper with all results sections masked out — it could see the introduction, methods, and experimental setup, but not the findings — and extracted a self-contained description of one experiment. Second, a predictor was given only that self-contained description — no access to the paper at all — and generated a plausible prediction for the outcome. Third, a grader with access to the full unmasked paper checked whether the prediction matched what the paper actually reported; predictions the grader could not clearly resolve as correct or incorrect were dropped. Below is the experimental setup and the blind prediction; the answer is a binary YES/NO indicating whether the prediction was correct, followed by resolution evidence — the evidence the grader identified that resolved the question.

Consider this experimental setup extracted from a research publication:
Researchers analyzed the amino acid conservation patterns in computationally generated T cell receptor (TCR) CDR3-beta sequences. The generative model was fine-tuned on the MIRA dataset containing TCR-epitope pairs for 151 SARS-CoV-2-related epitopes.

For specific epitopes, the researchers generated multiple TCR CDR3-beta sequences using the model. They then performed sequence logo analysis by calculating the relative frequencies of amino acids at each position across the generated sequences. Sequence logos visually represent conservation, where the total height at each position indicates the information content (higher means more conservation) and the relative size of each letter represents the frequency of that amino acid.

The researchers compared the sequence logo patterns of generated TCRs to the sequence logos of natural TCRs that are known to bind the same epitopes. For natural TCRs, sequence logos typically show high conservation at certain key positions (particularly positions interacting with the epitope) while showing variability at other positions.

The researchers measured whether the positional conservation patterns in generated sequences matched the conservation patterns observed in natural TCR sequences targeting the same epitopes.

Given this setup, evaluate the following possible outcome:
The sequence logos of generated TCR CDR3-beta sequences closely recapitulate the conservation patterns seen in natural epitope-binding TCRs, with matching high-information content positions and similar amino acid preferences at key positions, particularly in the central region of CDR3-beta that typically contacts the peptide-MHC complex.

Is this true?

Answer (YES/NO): NO